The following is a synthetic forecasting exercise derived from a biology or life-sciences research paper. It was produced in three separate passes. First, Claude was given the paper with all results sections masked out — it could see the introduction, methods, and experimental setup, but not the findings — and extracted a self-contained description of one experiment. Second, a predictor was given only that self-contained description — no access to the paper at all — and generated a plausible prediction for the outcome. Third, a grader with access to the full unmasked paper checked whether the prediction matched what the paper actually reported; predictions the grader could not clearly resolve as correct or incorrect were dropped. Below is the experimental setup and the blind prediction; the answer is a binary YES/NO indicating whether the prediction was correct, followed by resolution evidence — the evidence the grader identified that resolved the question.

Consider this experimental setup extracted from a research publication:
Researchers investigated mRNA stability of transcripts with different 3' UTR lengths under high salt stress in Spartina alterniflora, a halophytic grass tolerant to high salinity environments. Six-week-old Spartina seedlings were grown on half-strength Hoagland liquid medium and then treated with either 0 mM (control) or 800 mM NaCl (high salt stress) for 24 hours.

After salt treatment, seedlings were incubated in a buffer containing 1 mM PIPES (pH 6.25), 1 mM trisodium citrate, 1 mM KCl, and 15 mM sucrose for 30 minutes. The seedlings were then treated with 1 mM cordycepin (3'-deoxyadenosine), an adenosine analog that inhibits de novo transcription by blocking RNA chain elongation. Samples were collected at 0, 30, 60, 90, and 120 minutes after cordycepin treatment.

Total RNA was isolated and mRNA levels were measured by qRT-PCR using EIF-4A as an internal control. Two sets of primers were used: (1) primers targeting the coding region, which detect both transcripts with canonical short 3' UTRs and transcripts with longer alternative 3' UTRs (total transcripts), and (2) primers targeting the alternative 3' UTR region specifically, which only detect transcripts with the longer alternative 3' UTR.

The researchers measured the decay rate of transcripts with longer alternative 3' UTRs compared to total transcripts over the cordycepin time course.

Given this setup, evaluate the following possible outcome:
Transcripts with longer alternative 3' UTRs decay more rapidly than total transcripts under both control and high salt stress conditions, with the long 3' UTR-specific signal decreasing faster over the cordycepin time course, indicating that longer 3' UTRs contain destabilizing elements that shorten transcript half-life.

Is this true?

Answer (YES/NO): NO